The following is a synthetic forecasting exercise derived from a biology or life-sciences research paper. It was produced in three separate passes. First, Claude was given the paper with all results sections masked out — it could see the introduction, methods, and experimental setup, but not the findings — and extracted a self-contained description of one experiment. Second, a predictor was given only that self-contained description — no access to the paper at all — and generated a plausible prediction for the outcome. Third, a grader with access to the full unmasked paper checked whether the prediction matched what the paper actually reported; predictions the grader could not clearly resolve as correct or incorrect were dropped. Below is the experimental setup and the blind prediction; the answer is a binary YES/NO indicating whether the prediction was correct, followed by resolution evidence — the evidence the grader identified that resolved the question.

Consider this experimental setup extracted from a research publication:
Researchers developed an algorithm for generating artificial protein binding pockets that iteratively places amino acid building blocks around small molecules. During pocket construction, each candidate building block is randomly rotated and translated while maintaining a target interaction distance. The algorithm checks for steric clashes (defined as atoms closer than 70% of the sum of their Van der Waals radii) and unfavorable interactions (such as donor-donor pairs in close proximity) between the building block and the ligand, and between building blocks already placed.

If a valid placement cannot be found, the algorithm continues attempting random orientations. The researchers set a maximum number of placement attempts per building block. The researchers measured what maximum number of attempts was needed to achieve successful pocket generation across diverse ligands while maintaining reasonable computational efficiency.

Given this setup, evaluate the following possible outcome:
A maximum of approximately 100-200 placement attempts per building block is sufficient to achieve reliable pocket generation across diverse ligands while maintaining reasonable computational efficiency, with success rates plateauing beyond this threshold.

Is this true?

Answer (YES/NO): NO